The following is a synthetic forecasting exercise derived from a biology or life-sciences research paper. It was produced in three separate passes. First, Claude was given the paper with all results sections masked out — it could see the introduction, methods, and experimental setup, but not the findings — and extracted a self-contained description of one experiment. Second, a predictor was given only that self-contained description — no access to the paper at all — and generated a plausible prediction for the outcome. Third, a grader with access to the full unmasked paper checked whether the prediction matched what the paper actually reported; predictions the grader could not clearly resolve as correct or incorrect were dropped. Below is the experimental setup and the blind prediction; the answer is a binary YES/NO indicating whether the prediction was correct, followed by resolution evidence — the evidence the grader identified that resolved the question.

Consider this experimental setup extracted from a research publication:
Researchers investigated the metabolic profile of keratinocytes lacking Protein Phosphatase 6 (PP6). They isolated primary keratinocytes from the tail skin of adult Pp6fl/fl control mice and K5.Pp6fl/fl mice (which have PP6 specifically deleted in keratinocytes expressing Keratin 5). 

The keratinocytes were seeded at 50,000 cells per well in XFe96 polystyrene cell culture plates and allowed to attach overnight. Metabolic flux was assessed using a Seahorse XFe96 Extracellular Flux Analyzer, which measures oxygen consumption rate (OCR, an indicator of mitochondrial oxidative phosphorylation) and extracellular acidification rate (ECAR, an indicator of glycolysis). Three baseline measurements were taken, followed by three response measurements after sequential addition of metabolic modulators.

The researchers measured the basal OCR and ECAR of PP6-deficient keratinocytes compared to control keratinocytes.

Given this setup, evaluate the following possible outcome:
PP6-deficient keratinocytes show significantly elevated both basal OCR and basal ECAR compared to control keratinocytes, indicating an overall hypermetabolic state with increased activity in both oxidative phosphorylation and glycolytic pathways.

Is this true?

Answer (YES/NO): NO